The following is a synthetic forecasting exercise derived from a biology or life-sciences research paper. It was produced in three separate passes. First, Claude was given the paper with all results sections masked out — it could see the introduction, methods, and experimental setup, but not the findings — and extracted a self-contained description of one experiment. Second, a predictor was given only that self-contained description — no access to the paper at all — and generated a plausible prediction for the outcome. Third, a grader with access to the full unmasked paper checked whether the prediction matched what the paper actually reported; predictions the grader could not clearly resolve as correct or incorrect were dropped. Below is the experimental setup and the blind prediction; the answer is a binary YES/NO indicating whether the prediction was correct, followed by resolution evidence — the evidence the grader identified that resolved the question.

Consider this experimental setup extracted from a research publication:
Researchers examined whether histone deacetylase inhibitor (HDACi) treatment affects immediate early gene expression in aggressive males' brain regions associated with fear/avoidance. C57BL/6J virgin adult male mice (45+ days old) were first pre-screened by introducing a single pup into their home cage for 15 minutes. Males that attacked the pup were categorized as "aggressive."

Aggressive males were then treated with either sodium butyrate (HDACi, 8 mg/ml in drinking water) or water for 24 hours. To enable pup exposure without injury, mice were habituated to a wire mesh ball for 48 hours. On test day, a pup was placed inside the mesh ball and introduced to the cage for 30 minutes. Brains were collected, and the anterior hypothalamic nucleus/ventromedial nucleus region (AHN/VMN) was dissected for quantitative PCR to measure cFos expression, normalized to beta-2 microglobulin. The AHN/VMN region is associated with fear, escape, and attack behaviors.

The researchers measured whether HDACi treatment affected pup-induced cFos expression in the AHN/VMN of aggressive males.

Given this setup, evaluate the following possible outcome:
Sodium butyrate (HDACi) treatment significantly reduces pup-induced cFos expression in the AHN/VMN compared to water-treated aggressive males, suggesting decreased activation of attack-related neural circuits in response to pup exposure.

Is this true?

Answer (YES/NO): NO